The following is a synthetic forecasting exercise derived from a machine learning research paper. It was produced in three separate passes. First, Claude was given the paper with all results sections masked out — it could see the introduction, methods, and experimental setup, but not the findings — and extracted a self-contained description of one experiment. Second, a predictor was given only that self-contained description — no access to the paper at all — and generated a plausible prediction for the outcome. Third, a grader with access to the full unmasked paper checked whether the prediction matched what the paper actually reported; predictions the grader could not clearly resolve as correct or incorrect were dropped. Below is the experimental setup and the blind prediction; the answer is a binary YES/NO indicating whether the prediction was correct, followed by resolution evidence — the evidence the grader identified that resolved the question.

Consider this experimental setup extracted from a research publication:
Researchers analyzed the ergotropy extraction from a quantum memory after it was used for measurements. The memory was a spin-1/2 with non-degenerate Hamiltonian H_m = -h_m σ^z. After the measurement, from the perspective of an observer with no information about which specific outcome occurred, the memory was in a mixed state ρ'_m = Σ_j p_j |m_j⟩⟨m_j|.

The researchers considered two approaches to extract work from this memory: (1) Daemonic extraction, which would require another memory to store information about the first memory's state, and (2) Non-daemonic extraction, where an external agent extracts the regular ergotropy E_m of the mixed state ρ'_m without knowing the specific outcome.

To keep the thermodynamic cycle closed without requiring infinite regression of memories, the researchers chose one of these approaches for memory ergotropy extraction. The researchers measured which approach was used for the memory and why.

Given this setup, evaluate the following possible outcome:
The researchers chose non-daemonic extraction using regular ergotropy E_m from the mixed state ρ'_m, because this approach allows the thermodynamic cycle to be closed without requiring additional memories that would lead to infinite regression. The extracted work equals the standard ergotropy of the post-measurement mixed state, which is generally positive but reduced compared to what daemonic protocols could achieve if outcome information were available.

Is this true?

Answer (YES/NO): YES